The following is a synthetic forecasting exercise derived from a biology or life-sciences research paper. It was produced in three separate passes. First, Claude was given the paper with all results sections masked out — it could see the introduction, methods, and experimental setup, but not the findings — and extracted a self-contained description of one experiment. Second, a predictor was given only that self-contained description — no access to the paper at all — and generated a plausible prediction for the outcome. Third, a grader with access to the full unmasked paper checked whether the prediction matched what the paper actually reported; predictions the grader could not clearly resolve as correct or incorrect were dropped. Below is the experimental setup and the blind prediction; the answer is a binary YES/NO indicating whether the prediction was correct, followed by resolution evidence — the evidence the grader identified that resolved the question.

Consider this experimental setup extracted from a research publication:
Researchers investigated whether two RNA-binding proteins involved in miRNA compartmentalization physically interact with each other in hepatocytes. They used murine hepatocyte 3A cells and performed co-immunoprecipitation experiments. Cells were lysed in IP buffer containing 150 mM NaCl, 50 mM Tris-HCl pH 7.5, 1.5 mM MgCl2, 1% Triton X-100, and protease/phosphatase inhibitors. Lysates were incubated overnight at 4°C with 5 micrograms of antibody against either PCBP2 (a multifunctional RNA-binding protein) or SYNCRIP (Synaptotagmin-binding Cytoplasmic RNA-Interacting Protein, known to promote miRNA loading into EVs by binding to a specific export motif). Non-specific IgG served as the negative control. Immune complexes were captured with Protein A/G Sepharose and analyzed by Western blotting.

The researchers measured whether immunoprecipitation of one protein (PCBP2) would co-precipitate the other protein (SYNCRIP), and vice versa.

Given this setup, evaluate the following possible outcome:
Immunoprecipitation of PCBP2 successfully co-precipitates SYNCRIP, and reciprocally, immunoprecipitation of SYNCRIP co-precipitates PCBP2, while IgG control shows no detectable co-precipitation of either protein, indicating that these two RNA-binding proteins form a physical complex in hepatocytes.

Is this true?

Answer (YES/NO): YES